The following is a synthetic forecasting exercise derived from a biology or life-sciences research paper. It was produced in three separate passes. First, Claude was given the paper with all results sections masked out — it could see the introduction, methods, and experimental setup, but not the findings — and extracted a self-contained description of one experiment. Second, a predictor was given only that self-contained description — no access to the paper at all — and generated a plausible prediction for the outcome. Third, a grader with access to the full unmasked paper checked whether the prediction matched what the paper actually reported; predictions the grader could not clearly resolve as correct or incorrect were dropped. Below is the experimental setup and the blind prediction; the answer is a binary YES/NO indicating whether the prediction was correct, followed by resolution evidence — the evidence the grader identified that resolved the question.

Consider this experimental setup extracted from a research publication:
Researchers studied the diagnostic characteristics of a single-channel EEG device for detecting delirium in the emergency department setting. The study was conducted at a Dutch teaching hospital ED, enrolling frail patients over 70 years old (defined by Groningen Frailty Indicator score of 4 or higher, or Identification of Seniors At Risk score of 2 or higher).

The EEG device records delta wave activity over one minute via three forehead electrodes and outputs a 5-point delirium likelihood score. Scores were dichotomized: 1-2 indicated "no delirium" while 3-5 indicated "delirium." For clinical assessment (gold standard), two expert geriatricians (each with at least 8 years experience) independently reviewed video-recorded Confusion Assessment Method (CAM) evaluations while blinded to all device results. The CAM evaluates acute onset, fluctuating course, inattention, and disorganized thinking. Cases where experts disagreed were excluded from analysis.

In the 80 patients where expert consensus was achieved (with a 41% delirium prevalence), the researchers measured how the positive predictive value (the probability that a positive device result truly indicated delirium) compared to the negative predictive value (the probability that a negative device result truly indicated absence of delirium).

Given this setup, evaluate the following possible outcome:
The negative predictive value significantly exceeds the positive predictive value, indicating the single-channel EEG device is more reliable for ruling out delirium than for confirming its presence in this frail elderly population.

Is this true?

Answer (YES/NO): NO